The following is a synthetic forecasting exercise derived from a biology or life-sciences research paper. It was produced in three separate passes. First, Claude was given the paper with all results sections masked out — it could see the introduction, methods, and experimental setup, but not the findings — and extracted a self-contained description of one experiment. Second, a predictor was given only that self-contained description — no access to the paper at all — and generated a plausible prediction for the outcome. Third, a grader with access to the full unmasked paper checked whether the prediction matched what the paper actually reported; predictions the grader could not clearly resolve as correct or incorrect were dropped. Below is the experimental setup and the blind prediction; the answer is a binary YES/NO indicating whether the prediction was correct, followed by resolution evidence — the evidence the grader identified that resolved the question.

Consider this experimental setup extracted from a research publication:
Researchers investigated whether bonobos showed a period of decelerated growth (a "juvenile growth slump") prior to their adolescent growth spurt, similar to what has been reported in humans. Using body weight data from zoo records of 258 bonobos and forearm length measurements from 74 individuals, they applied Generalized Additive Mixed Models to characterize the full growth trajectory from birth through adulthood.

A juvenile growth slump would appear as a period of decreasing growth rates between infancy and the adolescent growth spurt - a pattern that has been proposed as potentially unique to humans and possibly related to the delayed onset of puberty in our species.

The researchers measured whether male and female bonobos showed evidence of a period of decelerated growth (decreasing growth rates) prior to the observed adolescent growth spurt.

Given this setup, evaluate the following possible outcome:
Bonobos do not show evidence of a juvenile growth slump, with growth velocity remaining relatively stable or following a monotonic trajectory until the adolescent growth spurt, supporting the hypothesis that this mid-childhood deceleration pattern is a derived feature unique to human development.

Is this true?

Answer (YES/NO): YES